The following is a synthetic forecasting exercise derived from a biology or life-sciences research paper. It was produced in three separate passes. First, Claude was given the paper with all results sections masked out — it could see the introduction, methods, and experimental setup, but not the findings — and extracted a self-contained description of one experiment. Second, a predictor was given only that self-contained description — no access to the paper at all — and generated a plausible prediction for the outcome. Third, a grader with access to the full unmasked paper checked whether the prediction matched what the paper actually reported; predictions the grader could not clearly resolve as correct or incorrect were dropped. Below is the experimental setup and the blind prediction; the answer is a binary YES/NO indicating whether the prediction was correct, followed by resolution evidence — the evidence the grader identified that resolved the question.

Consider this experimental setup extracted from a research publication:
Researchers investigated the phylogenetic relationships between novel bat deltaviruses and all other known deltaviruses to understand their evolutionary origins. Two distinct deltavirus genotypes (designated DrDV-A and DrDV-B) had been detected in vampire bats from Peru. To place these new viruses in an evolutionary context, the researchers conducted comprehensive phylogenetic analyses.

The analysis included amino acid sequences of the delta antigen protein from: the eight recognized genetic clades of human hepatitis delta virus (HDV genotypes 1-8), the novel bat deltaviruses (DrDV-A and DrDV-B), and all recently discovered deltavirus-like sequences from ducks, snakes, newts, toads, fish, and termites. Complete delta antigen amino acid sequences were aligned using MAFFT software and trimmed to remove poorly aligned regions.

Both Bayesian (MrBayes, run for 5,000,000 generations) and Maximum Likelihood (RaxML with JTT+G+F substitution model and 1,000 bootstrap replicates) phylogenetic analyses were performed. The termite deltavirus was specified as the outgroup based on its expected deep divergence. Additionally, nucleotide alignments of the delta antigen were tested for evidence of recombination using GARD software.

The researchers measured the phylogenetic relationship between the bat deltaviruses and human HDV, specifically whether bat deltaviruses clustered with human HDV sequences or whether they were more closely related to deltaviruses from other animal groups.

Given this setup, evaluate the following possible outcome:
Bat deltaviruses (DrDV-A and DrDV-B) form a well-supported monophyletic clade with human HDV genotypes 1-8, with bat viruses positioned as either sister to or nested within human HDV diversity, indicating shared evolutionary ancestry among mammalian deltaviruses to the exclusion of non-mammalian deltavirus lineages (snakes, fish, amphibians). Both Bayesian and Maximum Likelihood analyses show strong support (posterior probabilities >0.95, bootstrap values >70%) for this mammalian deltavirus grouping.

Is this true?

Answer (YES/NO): NO